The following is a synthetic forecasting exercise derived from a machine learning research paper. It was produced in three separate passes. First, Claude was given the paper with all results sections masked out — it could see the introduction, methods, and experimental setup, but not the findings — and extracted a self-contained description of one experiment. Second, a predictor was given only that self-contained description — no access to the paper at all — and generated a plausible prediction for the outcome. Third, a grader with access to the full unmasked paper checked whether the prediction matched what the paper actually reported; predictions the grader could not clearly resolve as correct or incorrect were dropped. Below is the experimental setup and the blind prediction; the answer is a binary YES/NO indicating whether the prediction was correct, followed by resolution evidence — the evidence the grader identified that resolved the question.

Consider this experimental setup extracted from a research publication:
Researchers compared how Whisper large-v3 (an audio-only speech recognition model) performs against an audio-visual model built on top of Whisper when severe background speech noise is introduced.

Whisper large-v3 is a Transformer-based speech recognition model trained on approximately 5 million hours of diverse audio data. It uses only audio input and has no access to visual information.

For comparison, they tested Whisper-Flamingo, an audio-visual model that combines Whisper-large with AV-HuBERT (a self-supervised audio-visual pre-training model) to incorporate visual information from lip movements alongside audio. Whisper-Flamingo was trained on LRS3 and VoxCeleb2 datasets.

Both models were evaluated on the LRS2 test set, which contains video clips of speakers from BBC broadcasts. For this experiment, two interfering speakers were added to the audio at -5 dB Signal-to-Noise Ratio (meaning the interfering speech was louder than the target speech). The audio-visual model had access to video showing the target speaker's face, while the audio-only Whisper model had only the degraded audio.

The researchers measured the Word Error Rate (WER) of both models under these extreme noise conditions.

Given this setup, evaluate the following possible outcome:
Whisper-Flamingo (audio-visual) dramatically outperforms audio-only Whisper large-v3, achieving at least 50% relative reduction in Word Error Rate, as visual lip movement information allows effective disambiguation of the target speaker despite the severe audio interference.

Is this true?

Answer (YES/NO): NO